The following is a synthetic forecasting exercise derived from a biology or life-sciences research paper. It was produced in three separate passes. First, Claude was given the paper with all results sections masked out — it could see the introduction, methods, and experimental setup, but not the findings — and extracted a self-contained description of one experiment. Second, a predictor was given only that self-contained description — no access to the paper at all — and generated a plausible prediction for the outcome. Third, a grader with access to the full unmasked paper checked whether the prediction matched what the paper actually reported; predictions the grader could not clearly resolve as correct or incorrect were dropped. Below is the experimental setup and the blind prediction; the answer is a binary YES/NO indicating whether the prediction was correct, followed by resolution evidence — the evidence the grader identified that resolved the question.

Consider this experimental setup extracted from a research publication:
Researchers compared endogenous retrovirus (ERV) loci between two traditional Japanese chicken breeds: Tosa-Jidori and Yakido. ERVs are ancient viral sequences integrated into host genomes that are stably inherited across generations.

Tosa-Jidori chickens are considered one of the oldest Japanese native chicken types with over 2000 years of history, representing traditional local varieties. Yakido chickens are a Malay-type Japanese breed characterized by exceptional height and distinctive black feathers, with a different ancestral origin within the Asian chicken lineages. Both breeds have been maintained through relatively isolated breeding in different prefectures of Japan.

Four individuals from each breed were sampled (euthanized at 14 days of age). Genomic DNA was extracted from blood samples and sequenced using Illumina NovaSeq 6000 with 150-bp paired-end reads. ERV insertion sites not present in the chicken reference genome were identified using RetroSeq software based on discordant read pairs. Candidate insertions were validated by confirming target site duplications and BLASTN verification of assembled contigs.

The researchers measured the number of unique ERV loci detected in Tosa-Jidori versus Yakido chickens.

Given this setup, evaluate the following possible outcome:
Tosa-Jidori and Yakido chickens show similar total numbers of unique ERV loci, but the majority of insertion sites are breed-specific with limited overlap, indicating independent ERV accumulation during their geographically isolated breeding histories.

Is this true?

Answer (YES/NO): NO